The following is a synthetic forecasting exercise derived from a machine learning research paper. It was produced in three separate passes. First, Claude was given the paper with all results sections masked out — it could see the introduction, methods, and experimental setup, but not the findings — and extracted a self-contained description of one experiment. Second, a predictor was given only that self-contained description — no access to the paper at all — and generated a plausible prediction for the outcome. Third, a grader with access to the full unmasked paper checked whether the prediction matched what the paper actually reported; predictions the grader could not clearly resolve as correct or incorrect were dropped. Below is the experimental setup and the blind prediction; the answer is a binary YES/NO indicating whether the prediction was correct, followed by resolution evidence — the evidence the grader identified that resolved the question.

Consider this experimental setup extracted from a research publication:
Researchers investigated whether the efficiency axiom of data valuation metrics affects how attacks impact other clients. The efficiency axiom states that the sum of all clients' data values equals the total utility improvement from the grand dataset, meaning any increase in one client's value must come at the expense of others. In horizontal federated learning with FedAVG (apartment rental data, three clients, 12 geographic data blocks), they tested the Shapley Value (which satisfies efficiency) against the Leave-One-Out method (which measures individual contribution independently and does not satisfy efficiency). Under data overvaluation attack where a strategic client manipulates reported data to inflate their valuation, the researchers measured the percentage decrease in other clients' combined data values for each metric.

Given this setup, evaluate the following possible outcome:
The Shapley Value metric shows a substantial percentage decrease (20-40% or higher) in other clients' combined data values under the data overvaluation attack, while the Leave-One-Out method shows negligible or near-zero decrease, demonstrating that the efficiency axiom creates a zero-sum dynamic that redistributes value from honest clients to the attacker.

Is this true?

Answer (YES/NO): YES